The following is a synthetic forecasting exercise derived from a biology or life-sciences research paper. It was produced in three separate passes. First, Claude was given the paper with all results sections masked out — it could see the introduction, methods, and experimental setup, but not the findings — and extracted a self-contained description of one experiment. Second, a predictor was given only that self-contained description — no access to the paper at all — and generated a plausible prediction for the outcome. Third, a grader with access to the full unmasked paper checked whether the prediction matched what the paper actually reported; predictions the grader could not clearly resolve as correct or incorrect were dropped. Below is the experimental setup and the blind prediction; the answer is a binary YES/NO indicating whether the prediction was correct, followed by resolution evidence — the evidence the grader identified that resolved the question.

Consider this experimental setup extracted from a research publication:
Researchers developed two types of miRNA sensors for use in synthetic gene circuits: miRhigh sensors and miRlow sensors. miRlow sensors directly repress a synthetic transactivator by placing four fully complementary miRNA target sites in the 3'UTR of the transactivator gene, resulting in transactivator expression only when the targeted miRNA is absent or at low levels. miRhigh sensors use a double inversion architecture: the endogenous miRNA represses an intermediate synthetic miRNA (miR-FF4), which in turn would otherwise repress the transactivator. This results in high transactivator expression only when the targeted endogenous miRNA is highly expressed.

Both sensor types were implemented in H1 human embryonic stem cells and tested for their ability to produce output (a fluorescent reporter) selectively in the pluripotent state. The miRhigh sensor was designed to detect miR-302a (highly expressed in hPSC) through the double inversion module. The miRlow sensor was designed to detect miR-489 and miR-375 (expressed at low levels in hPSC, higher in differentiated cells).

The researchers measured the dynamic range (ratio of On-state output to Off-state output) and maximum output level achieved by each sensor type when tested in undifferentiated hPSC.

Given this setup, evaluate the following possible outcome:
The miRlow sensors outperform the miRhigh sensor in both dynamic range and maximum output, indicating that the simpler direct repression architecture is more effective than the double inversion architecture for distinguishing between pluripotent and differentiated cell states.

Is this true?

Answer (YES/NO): YES